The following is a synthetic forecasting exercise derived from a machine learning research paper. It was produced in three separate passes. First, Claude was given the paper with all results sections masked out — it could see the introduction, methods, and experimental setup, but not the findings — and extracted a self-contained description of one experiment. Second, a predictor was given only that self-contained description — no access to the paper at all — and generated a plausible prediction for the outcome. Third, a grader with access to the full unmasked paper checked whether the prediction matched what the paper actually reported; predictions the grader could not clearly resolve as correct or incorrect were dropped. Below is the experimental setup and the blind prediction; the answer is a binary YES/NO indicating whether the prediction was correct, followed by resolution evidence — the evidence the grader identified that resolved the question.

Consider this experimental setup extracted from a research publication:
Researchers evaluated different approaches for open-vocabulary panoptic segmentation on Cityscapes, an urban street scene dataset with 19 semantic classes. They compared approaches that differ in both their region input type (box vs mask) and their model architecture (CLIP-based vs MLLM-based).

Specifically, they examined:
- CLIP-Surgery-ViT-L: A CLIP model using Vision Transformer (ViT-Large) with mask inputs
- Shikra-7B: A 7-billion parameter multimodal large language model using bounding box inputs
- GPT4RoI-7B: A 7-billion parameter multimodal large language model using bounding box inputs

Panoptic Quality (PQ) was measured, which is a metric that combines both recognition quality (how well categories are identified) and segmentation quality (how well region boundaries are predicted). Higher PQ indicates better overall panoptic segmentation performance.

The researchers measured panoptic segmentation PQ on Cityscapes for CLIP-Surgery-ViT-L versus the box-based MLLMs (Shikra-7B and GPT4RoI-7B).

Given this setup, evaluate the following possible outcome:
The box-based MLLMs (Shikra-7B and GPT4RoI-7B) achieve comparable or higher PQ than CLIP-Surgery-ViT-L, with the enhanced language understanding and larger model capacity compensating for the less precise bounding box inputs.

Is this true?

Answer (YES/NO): NO